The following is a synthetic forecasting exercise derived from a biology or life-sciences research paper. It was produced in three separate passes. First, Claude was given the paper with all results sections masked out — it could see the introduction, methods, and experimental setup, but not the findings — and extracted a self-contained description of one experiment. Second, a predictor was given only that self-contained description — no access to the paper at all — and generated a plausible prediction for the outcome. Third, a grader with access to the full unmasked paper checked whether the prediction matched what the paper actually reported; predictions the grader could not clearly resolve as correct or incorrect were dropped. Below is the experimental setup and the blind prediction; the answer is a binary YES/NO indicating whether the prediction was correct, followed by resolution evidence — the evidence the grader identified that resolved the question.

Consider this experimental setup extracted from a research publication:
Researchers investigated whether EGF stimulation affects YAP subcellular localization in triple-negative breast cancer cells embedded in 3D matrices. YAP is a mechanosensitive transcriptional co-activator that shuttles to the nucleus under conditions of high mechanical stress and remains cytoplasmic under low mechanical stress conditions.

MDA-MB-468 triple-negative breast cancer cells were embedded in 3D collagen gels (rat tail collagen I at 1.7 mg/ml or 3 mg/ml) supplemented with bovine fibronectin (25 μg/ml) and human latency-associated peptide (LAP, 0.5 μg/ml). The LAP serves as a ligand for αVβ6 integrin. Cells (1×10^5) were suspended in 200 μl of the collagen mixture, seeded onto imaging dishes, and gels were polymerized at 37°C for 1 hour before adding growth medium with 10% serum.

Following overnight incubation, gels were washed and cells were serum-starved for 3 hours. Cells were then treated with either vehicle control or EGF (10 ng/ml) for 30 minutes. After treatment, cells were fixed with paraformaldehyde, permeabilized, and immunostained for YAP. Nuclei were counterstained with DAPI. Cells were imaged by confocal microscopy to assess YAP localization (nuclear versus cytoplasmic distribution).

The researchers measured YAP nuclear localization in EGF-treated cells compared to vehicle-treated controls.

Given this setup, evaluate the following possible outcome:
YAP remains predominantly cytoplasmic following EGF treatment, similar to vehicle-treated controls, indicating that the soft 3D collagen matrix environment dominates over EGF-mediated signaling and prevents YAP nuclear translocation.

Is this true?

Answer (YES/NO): NO